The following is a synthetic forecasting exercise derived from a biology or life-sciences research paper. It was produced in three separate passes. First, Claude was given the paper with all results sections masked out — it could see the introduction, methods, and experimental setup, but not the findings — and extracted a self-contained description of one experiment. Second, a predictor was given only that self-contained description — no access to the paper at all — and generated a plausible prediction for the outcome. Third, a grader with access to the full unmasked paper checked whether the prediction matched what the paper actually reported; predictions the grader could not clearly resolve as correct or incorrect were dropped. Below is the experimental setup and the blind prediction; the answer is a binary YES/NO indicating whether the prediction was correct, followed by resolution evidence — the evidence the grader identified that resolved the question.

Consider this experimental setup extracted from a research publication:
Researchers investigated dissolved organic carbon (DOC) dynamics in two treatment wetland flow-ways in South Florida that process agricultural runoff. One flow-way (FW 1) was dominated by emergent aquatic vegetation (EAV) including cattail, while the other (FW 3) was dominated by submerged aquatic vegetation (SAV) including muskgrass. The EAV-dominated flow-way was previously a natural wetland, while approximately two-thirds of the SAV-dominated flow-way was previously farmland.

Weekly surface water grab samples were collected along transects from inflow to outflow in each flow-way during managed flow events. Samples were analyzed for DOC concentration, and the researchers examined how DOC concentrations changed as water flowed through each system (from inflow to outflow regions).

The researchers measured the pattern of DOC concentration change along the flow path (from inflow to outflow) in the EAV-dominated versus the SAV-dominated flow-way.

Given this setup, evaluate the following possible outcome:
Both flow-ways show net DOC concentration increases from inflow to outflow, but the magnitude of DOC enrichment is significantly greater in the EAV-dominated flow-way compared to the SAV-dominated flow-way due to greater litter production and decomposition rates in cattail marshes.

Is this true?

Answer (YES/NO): NO